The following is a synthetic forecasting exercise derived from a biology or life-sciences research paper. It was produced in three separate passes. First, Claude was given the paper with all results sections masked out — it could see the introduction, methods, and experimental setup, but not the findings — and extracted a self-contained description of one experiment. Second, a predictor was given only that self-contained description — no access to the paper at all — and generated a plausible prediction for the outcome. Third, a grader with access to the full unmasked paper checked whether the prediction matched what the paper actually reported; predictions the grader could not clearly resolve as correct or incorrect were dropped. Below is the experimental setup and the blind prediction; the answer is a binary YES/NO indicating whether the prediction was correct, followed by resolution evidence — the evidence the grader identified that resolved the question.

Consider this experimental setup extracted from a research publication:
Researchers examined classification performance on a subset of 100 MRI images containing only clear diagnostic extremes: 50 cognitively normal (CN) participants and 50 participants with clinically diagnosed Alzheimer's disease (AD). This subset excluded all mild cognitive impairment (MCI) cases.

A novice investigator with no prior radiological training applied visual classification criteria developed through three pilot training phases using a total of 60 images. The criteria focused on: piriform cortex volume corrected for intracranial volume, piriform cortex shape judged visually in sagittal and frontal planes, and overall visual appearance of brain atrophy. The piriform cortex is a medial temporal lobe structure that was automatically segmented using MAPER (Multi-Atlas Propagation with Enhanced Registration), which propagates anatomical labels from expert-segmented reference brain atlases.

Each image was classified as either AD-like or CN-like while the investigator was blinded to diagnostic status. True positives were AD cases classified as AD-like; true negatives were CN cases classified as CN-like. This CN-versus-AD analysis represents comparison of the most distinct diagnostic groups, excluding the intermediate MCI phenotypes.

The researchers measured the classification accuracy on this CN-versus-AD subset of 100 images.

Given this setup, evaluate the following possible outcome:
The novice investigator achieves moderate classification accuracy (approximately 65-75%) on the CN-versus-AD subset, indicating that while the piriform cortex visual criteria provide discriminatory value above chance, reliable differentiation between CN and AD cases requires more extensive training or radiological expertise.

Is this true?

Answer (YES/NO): NO